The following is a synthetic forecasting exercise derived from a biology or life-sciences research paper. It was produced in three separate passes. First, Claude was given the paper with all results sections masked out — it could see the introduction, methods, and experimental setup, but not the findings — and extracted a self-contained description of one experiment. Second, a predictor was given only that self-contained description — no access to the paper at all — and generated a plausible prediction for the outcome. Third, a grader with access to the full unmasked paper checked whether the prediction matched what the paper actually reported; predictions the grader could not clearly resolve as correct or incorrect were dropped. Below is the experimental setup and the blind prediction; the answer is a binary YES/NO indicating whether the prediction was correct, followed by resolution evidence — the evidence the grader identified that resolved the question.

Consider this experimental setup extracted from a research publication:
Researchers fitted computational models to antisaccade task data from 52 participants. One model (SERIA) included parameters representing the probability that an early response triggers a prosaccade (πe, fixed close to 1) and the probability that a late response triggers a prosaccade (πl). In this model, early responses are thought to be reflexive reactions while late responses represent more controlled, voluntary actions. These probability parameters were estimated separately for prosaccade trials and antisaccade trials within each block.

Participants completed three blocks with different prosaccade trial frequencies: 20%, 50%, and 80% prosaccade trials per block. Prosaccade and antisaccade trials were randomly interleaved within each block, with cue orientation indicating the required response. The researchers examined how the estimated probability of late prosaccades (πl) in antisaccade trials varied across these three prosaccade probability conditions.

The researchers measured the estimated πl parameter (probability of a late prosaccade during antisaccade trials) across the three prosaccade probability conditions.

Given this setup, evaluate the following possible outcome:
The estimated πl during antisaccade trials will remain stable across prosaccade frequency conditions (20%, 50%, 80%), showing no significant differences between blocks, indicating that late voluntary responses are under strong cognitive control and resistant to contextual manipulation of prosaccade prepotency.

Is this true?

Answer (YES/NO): NO